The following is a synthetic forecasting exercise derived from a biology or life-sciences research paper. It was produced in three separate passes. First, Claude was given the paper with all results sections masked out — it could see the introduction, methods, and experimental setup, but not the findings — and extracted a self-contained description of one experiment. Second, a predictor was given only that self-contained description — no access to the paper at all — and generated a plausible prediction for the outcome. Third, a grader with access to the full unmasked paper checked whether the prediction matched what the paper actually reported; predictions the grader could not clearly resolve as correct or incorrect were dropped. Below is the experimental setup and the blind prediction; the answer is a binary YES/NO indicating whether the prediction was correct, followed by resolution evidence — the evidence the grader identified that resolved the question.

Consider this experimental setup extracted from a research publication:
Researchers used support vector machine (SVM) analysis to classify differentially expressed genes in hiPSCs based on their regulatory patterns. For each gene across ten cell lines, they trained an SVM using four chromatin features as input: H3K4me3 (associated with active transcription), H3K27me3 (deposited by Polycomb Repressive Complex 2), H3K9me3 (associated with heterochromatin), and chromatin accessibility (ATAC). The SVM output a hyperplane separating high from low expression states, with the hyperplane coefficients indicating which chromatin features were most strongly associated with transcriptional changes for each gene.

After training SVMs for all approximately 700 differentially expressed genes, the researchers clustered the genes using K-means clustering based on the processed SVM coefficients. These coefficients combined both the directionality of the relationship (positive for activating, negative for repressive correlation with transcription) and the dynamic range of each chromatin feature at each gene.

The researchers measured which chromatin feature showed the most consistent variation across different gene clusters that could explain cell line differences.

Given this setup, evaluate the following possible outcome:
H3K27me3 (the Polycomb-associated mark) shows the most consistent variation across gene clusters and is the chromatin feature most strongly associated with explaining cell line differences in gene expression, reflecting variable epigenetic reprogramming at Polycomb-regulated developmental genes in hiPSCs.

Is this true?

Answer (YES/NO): YES